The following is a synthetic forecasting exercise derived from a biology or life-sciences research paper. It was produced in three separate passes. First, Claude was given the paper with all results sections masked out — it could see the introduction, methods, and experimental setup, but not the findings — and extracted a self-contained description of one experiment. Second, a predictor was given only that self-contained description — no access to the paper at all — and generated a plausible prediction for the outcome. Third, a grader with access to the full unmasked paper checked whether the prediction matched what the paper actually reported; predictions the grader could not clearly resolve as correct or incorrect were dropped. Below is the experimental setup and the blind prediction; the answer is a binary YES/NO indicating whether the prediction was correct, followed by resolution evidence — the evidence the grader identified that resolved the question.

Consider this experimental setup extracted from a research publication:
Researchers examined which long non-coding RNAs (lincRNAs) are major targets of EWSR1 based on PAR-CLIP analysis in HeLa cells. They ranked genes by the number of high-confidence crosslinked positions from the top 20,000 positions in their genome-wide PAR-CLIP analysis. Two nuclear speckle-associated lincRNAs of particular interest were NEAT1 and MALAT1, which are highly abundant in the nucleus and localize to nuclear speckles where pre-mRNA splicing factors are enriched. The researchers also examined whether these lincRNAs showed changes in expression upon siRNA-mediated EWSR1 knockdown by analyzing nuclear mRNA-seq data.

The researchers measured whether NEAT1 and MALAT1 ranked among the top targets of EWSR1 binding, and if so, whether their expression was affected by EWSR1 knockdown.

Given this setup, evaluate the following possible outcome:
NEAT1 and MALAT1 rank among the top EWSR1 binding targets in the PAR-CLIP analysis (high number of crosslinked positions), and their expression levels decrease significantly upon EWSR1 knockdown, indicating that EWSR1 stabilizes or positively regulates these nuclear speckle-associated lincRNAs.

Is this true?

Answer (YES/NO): NO